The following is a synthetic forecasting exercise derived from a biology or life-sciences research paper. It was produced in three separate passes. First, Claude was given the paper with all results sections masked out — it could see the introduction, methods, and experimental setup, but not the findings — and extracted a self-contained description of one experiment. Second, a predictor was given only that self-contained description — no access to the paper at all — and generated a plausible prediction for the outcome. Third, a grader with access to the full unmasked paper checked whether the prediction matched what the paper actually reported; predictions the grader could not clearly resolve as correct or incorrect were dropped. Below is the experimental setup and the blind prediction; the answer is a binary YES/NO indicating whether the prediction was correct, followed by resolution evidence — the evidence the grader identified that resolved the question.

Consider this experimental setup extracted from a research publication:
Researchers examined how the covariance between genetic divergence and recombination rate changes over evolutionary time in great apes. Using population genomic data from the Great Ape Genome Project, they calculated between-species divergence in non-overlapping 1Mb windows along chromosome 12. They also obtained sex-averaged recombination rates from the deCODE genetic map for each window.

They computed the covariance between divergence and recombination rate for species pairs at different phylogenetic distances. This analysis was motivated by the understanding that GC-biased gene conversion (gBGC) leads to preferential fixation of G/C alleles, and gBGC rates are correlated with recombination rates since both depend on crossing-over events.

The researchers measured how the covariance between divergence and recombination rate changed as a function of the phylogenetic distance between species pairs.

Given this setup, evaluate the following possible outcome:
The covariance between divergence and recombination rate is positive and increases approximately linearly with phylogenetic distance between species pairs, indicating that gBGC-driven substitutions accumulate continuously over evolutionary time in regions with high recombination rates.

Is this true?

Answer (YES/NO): YES